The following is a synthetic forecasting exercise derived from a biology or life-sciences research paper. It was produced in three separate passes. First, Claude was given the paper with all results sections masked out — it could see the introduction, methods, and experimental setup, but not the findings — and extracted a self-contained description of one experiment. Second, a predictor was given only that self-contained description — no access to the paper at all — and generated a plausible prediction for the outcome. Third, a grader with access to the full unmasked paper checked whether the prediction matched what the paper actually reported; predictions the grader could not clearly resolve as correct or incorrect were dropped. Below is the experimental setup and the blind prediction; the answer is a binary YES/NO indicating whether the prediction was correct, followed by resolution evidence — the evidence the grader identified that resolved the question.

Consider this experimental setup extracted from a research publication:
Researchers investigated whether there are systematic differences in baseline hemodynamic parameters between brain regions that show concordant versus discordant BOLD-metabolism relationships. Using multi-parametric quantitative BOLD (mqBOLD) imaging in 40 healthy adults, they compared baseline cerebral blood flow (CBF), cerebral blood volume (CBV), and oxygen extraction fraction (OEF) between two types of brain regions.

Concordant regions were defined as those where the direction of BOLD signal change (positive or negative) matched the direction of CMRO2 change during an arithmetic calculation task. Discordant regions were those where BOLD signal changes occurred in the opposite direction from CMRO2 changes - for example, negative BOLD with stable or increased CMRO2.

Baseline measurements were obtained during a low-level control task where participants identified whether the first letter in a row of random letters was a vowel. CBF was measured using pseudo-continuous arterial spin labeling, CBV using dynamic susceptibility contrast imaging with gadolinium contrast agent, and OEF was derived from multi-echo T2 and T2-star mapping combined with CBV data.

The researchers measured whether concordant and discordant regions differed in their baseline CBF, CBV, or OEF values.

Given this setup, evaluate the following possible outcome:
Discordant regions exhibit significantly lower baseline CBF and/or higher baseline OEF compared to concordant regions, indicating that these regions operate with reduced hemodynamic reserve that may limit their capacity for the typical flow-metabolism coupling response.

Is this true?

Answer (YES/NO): NO